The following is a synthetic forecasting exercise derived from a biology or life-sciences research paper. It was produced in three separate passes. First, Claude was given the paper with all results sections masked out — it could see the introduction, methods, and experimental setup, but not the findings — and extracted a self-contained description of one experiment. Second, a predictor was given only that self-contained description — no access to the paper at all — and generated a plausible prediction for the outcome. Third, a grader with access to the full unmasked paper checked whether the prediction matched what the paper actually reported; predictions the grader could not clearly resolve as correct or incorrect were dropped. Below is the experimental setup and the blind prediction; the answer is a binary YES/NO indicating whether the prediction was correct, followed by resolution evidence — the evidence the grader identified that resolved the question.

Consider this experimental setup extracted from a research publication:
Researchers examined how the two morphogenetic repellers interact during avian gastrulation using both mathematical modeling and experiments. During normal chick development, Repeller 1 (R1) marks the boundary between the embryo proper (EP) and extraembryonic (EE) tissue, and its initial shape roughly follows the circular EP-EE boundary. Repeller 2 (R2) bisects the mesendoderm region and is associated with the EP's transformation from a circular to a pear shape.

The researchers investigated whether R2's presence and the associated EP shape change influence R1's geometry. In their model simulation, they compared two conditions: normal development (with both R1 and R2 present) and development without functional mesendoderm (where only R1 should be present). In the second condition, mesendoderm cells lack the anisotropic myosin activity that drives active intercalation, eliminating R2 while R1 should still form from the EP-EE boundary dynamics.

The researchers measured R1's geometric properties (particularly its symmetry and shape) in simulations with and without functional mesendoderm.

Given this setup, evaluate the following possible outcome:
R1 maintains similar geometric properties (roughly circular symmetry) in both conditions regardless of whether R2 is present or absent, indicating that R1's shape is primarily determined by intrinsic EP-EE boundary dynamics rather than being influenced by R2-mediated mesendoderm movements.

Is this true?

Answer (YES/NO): NO